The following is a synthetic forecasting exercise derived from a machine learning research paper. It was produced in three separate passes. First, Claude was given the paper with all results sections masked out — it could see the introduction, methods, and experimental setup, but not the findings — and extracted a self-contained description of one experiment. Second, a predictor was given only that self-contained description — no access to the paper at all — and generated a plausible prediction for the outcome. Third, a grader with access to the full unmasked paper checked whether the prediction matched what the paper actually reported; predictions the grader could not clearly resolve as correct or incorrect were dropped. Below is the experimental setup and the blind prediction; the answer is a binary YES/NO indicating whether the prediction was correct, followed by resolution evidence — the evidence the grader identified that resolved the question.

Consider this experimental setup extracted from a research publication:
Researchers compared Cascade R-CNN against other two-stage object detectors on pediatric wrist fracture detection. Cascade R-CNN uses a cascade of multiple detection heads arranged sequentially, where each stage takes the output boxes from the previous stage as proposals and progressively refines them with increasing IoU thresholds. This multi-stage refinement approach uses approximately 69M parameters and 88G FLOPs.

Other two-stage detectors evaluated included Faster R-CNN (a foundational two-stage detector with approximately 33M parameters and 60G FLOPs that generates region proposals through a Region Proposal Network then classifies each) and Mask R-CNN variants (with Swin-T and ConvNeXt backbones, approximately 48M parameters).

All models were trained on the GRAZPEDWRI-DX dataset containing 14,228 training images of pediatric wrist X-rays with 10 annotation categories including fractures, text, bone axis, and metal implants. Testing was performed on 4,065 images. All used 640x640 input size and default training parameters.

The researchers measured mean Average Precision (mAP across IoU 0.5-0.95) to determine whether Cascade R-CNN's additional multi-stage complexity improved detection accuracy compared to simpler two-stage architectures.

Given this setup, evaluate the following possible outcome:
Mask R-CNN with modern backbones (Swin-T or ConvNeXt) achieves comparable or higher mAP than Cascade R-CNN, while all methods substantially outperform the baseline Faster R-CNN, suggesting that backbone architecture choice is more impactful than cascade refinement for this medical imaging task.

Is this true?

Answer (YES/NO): NO